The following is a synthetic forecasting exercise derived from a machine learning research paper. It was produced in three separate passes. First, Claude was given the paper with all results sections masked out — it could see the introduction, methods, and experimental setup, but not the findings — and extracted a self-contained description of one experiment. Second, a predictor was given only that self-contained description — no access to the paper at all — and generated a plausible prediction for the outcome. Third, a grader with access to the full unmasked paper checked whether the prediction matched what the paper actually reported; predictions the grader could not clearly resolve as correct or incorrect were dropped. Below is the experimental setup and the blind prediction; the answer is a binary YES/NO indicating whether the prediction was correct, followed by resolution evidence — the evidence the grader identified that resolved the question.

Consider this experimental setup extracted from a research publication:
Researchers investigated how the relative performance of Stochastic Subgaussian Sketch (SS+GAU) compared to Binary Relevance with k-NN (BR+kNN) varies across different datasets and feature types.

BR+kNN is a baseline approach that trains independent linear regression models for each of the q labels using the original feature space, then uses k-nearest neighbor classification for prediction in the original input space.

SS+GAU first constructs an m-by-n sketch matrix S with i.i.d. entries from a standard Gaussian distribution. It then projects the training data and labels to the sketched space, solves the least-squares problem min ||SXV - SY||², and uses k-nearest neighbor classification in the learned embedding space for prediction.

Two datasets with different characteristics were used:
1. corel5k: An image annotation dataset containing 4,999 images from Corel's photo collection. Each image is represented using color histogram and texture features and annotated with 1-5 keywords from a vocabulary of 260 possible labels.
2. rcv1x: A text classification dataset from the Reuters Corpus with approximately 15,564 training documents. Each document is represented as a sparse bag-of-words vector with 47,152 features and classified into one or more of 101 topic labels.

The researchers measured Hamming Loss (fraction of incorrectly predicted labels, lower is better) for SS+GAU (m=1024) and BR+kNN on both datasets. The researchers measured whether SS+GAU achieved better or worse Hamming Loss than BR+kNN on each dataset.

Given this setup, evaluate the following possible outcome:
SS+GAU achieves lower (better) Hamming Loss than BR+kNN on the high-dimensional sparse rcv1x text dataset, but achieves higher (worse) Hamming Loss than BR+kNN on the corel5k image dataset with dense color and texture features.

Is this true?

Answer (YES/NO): NO